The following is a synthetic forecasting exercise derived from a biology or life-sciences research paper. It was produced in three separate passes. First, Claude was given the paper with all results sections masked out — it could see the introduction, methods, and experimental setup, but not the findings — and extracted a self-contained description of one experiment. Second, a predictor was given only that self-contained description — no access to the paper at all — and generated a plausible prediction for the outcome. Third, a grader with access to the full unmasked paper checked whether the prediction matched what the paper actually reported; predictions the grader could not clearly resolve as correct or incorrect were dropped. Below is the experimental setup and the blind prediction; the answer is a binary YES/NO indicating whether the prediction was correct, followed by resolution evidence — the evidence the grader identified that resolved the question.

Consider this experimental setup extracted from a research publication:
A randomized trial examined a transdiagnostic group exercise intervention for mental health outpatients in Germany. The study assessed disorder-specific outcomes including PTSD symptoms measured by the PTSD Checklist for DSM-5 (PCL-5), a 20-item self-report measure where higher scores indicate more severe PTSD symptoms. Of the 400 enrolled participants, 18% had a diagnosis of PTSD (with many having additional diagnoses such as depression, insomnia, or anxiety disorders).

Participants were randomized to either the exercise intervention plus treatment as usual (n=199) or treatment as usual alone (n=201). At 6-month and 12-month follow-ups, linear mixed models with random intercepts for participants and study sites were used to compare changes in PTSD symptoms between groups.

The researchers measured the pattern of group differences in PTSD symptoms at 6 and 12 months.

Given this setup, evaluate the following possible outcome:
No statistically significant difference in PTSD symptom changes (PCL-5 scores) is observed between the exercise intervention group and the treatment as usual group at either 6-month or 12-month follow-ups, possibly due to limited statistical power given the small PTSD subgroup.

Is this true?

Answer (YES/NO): NO